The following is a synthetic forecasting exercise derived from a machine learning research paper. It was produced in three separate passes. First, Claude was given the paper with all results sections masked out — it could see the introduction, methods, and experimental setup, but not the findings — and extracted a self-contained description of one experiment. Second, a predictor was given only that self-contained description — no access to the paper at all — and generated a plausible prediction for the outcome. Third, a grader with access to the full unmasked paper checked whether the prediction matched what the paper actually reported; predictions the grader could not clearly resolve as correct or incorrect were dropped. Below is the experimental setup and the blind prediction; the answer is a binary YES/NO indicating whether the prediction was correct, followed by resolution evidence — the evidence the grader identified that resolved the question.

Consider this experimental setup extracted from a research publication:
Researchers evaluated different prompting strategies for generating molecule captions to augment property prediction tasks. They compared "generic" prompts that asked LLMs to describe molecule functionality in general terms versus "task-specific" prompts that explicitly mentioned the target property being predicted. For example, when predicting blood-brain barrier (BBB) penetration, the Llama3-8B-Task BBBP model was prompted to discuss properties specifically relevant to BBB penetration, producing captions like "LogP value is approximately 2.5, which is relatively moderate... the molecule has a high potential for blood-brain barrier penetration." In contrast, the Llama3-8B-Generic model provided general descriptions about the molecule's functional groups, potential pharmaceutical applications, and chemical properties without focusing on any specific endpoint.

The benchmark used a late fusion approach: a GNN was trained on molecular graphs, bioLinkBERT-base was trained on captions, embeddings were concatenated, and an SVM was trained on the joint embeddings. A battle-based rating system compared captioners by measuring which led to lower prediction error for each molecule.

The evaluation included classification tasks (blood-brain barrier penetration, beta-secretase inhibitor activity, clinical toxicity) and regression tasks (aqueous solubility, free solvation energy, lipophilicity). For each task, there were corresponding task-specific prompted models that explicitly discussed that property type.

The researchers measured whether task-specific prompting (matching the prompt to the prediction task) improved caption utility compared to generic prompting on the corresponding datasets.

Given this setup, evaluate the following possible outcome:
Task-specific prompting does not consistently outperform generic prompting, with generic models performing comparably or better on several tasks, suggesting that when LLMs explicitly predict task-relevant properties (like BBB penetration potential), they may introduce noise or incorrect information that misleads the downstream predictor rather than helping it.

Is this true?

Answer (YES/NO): NO